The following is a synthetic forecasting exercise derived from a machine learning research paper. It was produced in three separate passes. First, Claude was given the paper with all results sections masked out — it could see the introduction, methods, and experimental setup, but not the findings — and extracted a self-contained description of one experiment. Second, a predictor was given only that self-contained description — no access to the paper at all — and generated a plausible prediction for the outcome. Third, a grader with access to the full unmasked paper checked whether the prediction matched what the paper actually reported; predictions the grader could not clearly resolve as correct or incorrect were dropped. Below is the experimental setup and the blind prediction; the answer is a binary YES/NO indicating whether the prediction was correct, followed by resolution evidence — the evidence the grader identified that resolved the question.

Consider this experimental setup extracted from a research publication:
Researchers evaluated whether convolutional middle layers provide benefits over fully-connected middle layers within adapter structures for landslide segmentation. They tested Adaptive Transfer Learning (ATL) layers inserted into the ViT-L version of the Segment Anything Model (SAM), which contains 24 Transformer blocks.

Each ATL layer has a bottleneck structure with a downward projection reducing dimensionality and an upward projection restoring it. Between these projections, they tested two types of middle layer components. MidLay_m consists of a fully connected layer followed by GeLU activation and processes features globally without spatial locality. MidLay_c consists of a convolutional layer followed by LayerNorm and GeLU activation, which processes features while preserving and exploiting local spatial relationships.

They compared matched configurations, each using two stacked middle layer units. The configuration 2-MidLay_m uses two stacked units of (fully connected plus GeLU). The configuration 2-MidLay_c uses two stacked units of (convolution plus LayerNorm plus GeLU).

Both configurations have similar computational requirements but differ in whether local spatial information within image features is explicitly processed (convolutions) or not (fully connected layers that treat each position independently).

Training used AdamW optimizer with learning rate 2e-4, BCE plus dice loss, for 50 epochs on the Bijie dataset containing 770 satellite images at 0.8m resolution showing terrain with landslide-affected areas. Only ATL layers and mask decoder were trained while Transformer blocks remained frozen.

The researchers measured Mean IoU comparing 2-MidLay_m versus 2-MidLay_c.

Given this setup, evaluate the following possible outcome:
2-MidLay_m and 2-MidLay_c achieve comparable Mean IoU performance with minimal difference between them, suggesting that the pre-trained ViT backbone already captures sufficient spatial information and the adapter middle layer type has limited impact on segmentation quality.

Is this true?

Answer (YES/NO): NO